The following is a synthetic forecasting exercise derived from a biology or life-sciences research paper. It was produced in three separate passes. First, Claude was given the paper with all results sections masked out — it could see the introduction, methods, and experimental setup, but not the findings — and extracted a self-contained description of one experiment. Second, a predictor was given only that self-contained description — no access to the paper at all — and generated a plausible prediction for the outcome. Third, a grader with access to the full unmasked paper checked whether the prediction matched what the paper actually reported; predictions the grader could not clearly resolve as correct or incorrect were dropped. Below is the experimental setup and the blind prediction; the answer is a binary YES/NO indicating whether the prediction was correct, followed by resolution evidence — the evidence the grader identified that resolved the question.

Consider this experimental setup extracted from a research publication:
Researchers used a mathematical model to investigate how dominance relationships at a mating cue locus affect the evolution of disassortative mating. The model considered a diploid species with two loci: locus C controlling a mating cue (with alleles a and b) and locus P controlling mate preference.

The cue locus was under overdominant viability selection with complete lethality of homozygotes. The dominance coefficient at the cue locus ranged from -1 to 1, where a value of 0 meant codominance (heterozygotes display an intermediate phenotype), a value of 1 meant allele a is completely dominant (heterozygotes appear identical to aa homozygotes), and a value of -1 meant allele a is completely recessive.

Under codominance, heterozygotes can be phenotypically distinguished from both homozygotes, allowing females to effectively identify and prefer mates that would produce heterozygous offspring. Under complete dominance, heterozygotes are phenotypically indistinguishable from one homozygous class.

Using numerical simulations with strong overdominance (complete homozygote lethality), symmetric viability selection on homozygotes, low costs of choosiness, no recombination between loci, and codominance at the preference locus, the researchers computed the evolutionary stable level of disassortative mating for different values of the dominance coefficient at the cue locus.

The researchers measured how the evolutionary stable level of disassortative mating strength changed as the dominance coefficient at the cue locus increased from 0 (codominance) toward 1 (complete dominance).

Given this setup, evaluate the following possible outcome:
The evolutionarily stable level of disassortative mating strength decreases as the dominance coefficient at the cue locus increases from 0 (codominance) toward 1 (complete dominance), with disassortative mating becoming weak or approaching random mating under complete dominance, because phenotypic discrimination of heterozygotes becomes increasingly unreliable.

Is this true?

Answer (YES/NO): NO